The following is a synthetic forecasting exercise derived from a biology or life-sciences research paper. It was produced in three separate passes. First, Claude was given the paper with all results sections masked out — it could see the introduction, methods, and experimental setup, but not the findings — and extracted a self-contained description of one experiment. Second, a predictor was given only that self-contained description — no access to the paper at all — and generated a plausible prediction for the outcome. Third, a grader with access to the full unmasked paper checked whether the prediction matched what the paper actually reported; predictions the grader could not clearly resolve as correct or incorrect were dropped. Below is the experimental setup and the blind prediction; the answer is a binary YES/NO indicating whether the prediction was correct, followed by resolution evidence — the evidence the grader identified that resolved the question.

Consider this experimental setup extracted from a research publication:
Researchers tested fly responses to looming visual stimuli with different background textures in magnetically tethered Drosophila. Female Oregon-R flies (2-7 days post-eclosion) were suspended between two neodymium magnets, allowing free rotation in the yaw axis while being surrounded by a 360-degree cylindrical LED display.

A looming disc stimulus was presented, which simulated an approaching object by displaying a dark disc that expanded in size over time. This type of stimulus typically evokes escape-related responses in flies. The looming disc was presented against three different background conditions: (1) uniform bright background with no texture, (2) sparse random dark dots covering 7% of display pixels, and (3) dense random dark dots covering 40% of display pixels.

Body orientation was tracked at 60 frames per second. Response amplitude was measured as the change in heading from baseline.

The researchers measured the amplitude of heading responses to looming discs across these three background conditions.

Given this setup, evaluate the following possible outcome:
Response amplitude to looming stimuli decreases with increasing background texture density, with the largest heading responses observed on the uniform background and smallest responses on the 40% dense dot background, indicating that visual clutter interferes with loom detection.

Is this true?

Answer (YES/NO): NO